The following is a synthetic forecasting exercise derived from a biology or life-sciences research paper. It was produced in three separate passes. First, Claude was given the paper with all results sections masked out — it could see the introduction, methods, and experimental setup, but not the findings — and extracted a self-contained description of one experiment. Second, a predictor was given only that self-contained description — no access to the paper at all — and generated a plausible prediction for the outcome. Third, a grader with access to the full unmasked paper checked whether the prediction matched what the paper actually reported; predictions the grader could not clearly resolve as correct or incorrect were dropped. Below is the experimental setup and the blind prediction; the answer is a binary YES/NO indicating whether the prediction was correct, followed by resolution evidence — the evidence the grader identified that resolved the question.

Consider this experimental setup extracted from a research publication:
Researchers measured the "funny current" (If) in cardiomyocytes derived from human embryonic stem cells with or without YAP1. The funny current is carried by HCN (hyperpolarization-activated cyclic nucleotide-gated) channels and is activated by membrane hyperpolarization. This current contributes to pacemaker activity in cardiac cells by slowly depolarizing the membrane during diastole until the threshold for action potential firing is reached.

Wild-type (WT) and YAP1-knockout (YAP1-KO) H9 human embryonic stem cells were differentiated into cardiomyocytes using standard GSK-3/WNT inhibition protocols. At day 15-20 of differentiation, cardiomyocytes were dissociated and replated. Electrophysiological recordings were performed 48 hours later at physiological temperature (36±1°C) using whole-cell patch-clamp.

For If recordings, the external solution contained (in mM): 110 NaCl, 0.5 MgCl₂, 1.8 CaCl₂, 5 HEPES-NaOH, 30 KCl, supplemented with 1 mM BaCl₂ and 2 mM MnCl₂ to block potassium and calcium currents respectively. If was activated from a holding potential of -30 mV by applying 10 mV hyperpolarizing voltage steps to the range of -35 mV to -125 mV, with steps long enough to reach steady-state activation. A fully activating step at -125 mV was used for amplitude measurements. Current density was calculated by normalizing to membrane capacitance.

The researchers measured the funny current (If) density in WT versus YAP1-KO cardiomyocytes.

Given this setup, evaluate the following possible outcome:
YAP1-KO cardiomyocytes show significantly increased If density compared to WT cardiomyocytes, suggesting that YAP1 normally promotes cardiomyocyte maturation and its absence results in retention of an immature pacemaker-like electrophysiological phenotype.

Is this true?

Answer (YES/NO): NO